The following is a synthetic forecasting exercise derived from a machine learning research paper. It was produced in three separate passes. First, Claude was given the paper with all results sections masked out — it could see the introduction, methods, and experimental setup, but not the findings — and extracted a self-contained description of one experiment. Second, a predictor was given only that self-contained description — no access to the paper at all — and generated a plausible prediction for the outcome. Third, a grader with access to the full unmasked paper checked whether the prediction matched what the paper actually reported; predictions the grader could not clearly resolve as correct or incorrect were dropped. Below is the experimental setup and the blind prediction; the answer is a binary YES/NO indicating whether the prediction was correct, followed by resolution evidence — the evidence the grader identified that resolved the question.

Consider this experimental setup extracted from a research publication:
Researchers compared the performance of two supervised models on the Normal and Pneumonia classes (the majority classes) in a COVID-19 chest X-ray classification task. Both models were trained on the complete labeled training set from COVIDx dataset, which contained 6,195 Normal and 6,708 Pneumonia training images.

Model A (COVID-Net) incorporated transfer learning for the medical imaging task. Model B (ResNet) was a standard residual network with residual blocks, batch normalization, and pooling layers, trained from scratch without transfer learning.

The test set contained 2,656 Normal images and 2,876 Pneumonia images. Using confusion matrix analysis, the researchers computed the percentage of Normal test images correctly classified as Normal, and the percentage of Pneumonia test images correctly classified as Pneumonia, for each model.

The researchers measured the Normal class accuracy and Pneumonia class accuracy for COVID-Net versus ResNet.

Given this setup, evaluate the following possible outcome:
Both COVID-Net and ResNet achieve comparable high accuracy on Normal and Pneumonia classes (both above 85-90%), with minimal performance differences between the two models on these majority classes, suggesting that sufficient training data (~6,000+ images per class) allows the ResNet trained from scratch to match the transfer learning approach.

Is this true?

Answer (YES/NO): NO